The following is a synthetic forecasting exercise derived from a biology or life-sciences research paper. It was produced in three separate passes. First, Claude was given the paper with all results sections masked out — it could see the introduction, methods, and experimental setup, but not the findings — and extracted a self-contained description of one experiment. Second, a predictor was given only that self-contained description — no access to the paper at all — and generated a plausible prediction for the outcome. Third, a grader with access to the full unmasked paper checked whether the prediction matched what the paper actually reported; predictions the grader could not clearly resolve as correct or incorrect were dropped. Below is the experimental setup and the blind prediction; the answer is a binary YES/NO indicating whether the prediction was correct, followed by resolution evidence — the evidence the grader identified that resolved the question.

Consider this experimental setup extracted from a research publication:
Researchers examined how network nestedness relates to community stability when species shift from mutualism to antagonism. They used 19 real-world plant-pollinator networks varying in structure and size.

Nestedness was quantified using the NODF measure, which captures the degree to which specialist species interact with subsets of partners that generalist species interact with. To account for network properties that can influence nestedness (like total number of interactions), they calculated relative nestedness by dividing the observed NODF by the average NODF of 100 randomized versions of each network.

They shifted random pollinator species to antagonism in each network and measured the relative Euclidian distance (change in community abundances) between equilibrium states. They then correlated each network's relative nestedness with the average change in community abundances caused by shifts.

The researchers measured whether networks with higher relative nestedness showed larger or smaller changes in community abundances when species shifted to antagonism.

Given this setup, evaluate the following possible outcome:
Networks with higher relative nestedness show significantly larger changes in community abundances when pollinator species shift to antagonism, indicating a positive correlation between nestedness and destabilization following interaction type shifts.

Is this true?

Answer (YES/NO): NO